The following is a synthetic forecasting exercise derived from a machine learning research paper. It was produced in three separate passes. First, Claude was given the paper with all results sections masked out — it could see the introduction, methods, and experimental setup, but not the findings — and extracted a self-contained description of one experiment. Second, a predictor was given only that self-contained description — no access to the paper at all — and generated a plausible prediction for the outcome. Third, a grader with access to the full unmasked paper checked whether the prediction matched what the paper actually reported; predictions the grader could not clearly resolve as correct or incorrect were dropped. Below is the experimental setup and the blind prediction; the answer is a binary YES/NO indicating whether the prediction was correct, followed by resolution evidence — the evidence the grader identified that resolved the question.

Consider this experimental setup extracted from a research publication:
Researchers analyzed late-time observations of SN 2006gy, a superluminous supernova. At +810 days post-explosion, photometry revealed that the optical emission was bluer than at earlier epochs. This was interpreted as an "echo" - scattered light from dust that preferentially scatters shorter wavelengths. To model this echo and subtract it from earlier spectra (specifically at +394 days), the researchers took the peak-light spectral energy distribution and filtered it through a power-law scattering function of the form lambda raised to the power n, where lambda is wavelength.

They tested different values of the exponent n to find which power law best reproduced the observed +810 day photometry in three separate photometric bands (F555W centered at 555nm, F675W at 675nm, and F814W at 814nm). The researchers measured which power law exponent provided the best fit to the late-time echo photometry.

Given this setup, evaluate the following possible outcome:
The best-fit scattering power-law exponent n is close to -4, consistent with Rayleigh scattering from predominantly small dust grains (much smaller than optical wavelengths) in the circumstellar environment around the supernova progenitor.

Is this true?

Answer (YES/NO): NO